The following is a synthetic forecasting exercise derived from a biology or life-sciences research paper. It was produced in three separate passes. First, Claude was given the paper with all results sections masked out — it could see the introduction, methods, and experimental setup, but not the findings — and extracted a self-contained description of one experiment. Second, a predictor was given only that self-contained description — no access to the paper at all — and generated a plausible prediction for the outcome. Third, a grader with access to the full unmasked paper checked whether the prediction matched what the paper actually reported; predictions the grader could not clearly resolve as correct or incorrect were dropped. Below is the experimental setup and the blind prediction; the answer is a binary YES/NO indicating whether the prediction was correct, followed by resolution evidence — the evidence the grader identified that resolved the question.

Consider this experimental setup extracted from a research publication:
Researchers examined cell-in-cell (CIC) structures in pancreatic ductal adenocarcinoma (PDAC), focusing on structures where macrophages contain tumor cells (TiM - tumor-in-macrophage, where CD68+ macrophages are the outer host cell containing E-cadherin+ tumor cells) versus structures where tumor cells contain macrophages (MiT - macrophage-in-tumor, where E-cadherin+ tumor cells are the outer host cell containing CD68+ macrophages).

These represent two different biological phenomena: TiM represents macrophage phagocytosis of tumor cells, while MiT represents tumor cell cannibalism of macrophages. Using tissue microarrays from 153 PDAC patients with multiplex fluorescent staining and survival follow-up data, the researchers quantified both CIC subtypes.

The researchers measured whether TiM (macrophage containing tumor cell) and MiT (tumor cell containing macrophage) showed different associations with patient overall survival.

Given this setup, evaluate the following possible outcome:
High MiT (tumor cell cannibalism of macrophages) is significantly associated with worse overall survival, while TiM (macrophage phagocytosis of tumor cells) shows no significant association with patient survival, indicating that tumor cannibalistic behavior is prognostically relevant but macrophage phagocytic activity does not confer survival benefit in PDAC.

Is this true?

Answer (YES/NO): YES